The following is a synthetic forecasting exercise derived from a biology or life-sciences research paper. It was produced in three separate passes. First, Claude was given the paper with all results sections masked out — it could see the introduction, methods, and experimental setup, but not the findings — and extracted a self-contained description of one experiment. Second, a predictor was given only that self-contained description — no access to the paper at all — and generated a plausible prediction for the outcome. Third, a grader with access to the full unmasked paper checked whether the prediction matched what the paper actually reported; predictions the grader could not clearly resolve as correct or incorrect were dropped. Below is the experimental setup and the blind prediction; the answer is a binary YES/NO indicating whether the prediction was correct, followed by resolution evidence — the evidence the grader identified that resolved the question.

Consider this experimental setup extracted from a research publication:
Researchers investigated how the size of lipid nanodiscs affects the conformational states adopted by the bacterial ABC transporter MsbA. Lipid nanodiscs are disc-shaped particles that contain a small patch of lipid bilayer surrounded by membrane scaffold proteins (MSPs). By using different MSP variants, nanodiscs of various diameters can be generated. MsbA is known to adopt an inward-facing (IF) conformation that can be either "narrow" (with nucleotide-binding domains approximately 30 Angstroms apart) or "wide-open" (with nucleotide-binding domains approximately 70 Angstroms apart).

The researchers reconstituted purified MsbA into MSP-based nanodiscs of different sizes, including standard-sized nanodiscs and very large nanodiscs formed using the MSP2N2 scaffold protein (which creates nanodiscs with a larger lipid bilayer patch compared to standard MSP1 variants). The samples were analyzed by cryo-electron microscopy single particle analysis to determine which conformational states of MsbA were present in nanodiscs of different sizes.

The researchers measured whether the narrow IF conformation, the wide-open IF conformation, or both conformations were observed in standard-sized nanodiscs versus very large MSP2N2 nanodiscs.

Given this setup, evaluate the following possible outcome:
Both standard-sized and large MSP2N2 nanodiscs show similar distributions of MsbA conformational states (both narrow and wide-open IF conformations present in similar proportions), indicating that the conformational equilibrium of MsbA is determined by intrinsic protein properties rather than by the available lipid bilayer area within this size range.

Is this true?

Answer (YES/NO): NO